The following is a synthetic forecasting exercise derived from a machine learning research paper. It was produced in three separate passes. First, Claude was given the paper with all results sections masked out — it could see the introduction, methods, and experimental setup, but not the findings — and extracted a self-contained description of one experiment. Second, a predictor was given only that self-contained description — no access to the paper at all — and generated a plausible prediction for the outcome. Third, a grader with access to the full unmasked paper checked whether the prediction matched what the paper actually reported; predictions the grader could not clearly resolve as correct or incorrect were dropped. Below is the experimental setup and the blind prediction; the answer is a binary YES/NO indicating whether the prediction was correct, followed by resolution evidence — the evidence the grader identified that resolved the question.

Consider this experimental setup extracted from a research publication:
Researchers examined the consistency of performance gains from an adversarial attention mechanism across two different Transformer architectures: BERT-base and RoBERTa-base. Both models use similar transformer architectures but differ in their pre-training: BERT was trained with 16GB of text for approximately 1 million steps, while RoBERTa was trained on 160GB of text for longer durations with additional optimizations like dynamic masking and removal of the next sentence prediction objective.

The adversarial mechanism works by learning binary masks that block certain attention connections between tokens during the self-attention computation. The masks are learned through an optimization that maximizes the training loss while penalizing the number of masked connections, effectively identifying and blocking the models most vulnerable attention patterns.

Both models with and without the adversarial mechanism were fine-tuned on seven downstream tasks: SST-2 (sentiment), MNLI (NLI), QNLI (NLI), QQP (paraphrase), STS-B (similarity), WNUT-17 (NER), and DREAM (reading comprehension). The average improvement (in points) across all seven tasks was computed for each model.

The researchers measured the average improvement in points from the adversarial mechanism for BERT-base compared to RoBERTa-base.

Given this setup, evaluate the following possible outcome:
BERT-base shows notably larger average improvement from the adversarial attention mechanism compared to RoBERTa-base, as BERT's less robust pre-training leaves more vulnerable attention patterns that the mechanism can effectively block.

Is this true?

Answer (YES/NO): NO